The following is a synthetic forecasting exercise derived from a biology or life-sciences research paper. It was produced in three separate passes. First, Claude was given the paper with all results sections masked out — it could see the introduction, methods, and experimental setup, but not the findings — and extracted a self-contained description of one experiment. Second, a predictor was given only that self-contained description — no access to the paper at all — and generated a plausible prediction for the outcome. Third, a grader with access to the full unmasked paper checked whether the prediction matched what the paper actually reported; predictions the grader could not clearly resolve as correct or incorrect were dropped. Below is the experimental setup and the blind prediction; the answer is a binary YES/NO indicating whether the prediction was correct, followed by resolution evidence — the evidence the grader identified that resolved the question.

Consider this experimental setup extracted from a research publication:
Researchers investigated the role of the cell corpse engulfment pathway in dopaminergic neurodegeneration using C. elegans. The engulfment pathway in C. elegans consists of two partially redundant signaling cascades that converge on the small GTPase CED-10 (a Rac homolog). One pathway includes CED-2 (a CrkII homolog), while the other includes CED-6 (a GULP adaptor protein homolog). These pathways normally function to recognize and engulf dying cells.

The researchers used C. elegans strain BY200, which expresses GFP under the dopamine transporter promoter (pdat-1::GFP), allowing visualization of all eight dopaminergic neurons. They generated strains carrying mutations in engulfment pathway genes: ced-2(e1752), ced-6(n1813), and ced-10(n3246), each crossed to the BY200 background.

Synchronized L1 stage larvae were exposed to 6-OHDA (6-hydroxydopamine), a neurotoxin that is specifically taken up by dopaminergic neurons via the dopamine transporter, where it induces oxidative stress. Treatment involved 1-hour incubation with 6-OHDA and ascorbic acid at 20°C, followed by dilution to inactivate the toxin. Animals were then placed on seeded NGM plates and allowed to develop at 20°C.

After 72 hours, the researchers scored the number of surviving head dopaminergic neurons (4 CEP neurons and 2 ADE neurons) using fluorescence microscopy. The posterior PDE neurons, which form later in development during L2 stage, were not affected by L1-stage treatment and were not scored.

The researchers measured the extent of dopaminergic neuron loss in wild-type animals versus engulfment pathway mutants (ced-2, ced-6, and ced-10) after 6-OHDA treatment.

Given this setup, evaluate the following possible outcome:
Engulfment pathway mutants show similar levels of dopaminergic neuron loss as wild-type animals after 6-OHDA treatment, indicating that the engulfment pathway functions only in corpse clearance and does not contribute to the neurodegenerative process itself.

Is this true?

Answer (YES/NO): NO